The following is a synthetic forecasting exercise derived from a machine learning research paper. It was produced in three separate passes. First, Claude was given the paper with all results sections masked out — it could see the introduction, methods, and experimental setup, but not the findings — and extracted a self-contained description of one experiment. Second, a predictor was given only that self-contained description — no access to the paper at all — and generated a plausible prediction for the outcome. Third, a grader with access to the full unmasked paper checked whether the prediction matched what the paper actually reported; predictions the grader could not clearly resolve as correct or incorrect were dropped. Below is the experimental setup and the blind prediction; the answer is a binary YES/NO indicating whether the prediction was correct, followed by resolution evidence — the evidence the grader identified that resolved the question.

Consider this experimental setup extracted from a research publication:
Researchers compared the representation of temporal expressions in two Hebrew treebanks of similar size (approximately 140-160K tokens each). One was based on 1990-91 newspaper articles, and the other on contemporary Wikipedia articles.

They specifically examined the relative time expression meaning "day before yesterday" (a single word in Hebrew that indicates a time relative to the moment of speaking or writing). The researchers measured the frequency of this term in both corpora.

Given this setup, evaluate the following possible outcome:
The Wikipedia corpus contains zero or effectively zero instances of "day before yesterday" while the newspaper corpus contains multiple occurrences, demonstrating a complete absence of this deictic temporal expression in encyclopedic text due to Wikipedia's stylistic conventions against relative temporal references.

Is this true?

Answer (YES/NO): YES